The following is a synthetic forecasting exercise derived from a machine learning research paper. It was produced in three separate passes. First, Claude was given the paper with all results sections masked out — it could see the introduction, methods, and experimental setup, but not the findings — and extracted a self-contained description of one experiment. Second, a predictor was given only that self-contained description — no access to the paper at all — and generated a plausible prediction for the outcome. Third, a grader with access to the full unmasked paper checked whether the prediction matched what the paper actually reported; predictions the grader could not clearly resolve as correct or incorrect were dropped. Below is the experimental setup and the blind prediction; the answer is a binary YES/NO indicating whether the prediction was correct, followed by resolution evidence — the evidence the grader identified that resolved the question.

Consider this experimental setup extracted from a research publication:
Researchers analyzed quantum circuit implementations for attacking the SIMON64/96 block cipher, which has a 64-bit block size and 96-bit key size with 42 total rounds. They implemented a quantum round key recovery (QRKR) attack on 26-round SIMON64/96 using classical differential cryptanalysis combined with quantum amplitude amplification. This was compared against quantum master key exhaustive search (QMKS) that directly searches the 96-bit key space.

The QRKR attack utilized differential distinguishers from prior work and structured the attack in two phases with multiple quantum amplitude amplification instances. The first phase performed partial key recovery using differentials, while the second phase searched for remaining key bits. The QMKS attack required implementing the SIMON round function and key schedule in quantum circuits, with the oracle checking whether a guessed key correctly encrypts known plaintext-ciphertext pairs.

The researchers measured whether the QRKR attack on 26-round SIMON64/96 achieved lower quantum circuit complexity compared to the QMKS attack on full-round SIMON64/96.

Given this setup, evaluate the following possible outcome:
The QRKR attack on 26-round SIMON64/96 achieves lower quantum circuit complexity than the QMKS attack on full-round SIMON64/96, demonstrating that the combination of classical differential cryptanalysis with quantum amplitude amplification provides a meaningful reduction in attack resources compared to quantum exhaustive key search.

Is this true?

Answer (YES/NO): NO